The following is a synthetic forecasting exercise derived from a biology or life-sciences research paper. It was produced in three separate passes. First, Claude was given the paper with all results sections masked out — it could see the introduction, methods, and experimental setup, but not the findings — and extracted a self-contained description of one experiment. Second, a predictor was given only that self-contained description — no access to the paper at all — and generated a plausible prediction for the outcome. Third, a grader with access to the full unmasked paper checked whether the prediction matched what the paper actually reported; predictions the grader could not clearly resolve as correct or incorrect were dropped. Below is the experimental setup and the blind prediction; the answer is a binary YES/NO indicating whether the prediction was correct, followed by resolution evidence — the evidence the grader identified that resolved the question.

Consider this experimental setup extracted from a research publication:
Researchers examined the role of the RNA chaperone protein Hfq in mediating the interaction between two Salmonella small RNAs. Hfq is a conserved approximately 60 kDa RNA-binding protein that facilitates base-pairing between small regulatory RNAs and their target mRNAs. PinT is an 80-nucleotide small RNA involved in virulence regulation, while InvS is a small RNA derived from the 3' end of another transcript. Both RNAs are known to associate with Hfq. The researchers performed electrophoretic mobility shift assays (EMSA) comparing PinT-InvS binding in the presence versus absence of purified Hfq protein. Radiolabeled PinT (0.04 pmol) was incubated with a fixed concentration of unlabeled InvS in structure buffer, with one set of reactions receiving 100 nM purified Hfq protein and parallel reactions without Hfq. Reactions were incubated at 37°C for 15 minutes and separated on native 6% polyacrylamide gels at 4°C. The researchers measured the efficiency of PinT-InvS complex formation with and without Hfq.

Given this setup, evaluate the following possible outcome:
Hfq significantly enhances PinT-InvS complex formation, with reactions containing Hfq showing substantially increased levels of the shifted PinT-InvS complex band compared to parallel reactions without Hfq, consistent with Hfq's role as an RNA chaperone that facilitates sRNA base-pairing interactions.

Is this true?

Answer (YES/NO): YES